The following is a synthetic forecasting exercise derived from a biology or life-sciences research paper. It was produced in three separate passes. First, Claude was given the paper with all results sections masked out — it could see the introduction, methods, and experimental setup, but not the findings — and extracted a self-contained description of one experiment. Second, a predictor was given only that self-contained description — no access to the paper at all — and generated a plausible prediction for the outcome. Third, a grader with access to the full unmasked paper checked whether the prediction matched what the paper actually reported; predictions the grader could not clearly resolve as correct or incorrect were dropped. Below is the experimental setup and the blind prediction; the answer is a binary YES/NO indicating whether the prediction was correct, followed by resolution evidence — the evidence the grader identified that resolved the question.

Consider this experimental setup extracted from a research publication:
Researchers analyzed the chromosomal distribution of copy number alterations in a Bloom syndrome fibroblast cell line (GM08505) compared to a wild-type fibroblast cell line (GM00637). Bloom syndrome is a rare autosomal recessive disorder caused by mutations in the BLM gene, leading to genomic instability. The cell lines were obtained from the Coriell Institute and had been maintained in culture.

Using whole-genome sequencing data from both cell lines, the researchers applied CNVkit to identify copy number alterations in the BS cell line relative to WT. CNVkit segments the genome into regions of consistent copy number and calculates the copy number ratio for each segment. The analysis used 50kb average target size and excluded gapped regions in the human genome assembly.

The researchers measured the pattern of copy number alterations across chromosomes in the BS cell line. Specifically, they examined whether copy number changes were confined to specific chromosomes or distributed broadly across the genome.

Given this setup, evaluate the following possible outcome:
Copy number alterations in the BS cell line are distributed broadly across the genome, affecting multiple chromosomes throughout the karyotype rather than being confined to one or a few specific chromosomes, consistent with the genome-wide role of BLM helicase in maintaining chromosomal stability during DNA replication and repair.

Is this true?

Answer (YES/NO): NO